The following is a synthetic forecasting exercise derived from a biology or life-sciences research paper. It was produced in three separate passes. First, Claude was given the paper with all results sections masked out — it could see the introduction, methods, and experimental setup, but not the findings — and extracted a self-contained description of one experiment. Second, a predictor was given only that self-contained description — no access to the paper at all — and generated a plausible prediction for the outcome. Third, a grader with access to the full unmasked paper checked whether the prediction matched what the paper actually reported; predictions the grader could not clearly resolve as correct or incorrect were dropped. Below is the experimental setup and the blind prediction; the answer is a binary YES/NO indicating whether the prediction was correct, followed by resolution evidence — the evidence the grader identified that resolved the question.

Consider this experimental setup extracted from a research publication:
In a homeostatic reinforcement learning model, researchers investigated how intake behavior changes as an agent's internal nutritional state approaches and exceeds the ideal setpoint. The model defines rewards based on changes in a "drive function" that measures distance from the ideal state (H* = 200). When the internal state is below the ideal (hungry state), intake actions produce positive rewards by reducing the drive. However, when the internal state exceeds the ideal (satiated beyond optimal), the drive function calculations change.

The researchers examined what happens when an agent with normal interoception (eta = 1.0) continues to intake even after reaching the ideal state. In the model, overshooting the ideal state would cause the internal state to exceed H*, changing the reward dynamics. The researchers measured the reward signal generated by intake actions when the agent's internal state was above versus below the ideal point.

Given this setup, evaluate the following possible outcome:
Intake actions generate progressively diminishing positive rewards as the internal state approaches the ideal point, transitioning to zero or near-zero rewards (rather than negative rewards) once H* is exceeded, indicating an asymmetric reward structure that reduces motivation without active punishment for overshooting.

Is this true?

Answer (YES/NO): NO